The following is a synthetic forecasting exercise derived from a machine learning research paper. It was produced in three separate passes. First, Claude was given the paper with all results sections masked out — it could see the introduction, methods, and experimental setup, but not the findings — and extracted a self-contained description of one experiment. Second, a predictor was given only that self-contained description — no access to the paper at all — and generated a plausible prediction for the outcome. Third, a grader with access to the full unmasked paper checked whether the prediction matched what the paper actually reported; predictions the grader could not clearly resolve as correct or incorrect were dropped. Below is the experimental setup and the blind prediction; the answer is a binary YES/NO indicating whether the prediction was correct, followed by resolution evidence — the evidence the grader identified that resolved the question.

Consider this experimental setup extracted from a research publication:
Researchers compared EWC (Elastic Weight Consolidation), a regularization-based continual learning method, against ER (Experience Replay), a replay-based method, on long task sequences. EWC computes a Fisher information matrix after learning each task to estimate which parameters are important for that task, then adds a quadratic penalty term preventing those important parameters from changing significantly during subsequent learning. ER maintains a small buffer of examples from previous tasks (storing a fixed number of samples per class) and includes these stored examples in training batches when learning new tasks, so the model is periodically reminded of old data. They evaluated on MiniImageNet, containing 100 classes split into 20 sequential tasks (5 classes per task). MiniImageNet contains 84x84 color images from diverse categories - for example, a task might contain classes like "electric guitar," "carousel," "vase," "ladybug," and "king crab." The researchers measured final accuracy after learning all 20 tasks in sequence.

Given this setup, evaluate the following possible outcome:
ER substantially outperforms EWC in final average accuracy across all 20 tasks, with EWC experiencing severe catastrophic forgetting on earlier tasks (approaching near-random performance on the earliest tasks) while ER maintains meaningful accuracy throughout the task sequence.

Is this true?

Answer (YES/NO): NO